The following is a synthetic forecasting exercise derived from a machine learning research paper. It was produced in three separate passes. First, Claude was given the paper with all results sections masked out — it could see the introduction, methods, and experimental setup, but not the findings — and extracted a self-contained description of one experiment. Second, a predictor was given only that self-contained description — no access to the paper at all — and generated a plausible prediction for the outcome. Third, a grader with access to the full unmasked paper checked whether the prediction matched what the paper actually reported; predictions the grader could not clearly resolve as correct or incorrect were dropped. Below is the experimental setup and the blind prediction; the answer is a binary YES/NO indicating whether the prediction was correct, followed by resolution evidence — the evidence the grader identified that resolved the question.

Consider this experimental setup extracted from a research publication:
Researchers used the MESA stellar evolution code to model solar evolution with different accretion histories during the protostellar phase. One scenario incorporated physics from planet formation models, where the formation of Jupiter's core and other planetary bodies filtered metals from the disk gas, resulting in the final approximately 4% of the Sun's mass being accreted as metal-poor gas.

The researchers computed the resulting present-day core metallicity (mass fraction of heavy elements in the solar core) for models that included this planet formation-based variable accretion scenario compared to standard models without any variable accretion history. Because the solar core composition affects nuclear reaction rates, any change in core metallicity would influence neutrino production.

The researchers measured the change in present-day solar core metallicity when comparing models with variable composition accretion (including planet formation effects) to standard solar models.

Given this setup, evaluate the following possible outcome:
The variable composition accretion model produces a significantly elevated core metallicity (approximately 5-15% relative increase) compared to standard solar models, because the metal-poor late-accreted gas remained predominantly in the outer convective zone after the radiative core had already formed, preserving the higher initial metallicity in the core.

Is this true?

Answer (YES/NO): NO